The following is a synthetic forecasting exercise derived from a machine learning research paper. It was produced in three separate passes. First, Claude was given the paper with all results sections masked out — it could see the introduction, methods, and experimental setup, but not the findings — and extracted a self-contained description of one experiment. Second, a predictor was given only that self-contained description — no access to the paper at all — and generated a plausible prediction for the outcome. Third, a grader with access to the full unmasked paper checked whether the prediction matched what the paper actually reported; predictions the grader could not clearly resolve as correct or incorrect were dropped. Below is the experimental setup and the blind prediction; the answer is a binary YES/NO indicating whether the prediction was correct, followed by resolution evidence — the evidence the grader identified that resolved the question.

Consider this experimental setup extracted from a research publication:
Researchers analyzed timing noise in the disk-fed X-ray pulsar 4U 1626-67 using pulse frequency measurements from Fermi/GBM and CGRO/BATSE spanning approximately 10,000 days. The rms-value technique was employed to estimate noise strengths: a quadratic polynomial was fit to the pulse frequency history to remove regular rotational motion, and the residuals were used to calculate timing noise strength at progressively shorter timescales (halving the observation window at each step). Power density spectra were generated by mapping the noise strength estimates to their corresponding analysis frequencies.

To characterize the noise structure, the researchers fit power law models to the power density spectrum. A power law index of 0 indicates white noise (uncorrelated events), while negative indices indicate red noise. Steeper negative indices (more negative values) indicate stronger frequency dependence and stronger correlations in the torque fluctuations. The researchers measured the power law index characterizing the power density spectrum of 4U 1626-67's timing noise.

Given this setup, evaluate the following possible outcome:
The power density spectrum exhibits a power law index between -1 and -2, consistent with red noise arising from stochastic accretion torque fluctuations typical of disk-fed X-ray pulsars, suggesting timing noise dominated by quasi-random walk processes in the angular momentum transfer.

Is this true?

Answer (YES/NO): NO